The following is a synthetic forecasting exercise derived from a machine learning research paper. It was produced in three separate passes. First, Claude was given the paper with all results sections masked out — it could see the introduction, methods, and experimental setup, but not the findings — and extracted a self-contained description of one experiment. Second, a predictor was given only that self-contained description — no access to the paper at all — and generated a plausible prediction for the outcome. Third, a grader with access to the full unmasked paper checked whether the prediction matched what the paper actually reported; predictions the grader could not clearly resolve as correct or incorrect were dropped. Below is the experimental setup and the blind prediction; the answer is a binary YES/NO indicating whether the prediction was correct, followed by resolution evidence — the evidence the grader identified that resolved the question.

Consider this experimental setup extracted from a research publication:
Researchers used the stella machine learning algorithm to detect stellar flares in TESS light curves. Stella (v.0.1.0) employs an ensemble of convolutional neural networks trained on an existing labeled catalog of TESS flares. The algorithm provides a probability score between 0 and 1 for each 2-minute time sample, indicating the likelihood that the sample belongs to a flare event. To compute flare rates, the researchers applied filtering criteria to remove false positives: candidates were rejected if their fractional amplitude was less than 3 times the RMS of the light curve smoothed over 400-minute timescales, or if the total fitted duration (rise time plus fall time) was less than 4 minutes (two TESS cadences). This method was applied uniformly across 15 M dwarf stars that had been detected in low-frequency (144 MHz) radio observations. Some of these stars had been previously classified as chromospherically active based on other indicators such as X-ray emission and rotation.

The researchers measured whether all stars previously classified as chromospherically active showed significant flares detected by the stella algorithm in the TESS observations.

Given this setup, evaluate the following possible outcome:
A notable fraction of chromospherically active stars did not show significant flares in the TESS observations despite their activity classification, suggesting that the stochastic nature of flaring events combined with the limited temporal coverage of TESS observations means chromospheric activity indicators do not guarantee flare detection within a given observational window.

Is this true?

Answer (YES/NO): NO